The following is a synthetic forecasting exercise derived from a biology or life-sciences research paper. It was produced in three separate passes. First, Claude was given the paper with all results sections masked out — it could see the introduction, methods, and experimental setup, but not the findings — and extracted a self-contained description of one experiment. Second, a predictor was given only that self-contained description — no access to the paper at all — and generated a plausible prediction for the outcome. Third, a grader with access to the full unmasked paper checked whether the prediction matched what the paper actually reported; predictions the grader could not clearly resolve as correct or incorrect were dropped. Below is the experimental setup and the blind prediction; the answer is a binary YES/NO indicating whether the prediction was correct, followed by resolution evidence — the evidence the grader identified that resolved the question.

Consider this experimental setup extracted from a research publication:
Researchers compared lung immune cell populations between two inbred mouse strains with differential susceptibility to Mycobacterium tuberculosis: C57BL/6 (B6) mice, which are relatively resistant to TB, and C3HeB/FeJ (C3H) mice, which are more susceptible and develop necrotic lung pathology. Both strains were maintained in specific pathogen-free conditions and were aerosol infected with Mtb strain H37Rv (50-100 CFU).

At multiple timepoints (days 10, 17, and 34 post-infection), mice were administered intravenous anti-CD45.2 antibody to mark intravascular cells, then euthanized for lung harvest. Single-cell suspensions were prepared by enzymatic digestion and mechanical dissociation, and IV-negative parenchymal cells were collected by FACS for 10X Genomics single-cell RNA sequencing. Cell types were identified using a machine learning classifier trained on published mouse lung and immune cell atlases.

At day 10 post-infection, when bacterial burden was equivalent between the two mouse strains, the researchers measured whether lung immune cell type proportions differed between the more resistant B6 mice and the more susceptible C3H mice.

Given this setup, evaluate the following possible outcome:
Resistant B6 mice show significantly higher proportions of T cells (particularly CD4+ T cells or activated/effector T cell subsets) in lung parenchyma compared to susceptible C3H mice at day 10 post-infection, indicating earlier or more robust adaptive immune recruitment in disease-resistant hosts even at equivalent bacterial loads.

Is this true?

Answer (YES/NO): YES